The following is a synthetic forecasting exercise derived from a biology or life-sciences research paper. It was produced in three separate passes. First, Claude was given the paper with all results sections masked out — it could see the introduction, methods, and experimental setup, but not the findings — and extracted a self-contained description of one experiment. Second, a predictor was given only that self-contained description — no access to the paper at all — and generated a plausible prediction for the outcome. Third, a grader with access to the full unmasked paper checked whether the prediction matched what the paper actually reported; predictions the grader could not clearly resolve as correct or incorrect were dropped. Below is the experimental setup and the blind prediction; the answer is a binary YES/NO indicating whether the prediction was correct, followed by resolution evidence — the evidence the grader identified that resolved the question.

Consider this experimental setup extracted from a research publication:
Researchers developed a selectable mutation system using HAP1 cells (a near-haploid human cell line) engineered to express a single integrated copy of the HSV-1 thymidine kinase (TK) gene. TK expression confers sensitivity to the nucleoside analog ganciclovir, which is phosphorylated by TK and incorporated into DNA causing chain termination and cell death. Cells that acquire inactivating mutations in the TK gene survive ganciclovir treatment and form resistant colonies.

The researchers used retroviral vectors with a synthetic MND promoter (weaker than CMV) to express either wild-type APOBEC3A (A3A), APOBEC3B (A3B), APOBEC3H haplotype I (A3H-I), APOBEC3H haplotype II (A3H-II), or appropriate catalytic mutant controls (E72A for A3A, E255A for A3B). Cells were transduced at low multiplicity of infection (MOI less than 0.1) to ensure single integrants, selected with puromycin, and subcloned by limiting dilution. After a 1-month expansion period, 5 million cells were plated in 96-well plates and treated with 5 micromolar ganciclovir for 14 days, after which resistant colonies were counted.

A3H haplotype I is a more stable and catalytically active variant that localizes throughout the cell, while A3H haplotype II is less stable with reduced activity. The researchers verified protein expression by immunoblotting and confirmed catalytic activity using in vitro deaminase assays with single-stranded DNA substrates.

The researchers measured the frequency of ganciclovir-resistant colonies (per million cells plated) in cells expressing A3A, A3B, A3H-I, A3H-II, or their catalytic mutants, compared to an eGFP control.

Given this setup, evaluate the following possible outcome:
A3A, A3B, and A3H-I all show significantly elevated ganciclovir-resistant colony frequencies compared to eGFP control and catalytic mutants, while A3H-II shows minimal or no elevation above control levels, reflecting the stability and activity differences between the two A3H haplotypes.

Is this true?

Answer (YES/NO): NO